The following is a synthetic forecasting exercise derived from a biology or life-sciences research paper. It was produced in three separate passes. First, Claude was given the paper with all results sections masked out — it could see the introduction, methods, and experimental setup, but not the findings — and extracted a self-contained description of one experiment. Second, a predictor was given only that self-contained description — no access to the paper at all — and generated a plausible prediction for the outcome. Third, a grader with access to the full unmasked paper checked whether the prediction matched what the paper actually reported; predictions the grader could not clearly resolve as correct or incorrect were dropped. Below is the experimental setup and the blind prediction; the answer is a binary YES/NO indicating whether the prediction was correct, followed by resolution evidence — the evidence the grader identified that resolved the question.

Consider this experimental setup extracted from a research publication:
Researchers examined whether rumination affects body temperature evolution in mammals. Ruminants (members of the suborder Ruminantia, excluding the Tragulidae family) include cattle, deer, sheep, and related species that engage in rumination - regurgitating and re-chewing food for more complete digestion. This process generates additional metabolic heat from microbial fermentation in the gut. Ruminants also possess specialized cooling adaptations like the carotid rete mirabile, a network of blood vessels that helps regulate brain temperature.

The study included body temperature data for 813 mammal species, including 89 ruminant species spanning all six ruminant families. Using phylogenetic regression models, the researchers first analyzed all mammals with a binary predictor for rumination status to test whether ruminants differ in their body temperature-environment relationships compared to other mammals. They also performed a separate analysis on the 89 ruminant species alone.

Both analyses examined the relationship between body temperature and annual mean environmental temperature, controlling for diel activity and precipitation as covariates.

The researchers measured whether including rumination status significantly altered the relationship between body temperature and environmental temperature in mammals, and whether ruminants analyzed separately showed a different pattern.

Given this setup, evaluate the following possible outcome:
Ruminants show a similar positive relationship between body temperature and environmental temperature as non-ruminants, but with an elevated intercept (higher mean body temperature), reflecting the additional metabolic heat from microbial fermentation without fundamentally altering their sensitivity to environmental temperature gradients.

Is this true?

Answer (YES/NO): NO